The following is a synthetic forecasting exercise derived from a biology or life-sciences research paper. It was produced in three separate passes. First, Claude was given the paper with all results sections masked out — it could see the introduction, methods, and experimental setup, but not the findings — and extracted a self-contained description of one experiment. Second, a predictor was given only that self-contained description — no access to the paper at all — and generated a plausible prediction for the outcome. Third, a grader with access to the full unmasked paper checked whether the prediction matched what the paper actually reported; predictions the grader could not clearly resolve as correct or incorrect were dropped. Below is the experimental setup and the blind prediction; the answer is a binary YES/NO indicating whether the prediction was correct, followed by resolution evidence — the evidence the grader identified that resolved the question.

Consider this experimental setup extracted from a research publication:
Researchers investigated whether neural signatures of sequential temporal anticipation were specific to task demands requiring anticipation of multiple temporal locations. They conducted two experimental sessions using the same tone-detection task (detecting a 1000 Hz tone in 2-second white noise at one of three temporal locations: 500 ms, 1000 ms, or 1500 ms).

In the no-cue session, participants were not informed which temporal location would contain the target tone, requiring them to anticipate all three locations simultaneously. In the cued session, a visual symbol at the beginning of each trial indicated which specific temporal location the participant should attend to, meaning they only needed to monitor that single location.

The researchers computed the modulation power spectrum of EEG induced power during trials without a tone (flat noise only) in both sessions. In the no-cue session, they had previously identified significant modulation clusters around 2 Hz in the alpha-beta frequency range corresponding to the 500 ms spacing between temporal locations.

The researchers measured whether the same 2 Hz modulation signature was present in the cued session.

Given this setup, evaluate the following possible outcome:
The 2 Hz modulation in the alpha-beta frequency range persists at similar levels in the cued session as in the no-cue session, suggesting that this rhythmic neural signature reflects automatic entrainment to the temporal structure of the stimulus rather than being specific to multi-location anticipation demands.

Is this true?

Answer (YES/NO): NO